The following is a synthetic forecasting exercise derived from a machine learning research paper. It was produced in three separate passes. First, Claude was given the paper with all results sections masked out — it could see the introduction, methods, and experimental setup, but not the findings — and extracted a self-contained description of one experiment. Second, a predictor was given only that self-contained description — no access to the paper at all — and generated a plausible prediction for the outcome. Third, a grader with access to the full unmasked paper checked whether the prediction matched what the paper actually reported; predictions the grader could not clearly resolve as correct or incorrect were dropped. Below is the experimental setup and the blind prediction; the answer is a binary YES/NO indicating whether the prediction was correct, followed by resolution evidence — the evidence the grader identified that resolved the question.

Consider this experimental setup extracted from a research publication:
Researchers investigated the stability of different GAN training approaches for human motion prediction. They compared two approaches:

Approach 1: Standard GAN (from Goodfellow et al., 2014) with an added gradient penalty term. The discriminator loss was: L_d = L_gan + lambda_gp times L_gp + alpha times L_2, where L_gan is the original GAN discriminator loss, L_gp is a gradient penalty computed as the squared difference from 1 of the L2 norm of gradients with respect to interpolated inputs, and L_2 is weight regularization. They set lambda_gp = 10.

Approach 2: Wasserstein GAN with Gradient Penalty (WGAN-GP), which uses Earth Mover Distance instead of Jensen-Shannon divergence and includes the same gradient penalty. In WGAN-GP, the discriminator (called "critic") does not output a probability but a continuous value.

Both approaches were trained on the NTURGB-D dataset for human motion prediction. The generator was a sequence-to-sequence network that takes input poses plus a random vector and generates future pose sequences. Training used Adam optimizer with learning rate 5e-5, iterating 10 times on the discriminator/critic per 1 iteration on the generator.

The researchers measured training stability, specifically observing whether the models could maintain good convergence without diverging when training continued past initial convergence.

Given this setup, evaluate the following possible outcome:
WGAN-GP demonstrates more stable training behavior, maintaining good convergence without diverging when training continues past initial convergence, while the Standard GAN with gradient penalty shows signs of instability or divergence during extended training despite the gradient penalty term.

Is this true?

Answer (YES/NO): NO